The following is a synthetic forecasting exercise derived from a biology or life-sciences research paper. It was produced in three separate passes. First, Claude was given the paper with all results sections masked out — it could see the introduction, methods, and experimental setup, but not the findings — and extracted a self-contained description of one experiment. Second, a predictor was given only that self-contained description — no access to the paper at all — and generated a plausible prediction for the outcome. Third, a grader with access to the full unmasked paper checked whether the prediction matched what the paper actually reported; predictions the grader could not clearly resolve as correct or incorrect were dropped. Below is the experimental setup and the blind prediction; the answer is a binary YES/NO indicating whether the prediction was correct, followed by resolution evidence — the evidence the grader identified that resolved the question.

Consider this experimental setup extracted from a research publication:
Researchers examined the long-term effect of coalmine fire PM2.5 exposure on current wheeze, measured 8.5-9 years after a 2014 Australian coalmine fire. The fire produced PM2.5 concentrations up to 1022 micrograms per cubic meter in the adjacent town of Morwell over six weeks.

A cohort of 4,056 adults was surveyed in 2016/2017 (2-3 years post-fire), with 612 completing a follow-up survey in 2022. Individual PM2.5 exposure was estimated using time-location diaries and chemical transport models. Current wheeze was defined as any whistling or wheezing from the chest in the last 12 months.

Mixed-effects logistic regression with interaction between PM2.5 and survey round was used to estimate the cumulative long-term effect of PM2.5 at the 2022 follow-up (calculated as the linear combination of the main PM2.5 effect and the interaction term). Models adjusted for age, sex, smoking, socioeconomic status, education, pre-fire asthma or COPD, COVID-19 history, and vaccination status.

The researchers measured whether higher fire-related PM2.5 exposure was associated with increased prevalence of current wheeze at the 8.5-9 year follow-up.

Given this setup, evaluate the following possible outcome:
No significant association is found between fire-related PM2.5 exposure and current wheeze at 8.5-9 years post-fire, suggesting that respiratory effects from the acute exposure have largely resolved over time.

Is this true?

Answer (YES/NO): NO